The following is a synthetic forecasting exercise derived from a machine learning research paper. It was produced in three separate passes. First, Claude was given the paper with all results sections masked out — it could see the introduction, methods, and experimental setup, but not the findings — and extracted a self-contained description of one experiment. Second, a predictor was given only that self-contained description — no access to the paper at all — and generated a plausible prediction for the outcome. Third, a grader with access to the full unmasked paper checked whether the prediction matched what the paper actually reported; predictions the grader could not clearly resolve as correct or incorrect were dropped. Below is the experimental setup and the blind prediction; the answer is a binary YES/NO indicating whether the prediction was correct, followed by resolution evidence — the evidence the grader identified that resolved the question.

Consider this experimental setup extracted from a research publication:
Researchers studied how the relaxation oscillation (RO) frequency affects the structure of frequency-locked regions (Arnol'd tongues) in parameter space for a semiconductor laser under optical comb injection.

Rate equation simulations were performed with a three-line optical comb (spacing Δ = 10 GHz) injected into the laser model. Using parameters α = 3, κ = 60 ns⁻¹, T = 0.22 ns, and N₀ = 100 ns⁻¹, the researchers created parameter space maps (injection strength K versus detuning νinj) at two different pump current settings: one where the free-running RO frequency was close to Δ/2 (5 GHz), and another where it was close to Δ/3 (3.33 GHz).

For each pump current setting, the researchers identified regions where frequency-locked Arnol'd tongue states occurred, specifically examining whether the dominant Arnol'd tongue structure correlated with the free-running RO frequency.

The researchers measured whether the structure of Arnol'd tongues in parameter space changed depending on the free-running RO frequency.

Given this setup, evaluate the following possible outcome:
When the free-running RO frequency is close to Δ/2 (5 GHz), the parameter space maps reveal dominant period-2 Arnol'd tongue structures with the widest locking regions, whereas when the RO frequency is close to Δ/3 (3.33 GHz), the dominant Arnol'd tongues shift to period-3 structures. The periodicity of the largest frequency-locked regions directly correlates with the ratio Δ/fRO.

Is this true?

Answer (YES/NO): YES